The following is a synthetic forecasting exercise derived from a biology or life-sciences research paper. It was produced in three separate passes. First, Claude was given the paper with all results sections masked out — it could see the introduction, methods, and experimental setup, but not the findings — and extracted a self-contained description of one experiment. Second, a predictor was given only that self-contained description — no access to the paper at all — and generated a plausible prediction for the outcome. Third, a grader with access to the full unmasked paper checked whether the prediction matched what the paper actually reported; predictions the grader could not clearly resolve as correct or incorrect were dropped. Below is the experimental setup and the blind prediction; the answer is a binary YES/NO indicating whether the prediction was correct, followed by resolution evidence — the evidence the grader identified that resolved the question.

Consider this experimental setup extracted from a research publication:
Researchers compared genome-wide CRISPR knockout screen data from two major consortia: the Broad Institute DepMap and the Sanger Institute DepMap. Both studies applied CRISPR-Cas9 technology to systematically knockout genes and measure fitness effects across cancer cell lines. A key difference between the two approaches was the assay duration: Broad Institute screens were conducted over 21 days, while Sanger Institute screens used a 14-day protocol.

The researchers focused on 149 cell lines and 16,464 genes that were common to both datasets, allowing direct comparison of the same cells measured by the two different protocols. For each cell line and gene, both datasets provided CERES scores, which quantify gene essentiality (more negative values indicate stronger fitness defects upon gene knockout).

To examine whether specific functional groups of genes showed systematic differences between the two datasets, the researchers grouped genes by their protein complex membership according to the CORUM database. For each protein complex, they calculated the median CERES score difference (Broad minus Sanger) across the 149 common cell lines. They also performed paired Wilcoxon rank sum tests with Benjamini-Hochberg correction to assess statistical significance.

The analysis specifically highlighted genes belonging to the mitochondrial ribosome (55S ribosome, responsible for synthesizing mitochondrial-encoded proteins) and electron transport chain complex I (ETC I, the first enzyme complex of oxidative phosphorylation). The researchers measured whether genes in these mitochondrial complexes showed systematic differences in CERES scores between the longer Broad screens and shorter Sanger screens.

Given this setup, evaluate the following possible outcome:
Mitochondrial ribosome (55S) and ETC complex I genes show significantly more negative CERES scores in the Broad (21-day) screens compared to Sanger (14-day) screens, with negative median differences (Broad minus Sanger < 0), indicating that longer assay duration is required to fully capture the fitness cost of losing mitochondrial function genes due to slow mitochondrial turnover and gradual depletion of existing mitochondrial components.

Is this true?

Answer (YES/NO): YES